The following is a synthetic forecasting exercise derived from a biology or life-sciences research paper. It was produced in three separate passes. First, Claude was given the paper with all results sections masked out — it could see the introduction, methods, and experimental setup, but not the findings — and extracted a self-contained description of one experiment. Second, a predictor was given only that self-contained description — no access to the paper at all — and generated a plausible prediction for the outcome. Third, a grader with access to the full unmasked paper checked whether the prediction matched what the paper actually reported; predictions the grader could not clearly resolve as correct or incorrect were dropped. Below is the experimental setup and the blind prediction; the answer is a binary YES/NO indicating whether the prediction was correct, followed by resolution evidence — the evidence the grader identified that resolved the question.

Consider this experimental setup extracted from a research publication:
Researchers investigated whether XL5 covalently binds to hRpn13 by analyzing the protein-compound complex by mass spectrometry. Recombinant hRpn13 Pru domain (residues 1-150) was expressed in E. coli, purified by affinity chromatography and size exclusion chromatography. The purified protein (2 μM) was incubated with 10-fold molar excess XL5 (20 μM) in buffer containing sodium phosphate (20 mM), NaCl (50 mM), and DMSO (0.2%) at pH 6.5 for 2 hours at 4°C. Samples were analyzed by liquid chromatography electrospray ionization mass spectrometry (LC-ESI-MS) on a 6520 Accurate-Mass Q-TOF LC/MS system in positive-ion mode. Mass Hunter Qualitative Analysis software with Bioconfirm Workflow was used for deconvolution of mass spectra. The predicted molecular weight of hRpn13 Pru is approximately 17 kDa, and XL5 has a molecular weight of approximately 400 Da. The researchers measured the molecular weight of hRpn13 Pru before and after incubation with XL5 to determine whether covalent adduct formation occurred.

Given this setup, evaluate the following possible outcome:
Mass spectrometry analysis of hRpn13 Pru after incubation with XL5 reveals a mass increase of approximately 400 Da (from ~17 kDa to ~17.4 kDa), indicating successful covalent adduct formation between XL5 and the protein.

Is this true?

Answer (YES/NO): YES